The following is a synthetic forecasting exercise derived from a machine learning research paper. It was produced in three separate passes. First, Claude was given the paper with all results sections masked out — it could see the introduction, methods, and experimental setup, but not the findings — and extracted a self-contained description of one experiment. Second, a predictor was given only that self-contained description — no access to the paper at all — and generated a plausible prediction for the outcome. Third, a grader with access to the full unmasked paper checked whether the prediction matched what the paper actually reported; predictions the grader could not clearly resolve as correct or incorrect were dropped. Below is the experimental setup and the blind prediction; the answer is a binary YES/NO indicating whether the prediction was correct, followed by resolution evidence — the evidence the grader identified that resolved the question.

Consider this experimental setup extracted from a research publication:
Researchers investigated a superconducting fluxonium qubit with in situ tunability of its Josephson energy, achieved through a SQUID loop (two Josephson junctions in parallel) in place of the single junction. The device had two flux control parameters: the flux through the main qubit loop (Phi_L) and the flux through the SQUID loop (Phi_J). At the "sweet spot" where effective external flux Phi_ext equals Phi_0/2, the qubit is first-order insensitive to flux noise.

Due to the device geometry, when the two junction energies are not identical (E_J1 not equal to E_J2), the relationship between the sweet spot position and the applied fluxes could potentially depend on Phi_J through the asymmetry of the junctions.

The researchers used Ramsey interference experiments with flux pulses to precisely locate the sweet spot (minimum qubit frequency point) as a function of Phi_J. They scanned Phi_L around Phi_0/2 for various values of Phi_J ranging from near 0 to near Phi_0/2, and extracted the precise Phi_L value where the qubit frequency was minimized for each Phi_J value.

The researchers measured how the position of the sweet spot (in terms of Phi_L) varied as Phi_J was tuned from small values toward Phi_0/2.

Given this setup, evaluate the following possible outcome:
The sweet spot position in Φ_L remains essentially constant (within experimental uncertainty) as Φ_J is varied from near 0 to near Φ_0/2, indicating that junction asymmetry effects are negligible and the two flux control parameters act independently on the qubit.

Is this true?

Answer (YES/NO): NO